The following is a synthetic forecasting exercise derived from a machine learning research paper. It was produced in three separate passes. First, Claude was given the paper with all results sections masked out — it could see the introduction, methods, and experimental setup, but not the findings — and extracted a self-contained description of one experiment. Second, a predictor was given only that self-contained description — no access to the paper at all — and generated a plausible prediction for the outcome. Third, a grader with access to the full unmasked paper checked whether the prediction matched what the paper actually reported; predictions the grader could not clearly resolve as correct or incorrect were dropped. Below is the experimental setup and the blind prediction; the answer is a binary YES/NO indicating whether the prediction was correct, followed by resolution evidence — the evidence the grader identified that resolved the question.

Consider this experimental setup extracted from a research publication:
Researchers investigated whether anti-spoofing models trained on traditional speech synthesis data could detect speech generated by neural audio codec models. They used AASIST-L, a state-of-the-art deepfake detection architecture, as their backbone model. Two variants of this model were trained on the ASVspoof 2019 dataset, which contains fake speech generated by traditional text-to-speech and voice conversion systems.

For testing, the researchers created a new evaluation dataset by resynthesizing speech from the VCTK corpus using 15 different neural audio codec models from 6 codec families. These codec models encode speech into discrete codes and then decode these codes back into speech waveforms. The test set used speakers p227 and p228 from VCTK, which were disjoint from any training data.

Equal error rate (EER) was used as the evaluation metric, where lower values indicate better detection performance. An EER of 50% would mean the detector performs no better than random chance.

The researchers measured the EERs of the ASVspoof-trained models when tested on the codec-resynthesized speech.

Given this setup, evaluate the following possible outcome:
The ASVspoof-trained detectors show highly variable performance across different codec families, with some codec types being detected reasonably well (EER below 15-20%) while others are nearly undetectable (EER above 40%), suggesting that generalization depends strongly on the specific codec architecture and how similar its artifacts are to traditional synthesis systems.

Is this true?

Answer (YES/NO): NO